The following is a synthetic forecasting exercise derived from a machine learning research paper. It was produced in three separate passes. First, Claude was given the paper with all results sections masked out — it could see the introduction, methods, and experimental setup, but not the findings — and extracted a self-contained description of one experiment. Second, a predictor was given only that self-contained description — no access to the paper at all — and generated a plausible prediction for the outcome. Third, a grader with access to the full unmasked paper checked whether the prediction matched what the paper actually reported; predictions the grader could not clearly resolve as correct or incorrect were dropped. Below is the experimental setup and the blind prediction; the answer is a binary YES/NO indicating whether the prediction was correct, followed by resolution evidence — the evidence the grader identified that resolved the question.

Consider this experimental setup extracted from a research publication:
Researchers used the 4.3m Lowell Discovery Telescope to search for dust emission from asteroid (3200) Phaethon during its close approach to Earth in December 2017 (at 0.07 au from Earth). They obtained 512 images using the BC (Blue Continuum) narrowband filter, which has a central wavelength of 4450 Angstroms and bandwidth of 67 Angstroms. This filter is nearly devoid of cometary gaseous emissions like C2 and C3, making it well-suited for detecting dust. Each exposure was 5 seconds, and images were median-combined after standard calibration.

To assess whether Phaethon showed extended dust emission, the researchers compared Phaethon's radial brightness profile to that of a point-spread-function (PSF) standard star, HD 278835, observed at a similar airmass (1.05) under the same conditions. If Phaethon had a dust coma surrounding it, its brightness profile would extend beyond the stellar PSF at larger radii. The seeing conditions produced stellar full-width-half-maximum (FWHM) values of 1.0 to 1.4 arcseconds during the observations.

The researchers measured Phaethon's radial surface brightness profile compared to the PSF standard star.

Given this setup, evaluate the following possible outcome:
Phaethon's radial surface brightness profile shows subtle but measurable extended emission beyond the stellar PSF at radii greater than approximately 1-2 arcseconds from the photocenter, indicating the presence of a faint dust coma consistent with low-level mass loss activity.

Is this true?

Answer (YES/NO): NO